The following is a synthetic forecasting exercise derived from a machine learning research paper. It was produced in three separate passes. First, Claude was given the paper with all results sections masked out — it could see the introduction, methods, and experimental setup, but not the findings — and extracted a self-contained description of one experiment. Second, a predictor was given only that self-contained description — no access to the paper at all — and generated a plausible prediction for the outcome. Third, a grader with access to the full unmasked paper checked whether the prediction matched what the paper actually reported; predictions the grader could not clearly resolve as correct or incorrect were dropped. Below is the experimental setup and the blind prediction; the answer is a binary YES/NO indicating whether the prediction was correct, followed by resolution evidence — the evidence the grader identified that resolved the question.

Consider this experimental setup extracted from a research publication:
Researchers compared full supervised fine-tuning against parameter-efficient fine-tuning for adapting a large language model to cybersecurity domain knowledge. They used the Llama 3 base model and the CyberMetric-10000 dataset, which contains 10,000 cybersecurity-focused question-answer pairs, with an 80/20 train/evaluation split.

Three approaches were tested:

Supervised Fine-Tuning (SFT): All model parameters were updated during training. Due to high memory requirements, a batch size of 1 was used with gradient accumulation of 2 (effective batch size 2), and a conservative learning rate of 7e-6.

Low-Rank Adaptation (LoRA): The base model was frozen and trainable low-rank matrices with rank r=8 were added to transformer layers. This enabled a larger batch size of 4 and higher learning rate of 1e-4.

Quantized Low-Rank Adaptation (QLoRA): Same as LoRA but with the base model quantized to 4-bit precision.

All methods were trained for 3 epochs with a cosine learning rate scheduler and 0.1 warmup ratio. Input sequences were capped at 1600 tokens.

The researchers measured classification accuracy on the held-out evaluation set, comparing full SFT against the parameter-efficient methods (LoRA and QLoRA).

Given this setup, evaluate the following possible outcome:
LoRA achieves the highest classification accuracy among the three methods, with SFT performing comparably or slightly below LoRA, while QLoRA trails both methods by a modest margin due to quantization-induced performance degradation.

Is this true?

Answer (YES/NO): NO